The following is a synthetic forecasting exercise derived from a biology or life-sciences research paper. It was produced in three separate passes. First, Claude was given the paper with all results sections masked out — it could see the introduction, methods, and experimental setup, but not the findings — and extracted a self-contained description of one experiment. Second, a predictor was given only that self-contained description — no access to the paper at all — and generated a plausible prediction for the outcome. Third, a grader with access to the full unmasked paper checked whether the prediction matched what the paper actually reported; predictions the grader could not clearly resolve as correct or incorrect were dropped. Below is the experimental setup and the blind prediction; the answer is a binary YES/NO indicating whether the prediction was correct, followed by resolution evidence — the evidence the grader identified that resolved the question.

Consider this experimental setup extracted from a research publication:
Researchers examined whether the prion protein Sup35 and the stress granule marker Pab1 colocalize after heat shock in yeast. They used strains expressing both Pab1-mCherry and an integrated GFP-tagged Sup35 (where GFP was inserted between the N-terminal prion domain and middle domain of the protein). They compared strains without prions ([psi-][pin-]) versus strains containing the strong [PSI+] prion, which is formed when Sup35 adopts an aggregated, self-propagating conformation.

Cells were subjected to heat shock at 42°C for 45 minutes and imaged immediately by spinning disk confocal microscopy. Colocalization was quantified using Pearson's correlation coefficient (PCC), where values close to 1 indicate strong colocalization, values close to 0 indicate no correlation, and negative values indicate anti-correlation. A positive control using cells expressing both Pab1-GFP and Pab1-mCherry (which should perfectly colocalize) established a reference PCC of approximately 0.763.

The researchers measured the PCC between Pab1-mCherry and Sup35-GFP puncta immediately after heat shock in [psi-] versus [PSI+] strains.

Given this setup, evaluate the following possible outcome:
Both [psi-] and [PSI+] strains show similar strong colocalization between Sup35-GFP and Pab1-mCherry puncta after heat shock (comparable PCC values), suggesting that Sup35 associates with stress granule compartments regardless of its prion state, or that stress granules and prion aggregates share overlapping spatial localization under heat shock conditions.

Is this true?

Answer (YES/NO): NO